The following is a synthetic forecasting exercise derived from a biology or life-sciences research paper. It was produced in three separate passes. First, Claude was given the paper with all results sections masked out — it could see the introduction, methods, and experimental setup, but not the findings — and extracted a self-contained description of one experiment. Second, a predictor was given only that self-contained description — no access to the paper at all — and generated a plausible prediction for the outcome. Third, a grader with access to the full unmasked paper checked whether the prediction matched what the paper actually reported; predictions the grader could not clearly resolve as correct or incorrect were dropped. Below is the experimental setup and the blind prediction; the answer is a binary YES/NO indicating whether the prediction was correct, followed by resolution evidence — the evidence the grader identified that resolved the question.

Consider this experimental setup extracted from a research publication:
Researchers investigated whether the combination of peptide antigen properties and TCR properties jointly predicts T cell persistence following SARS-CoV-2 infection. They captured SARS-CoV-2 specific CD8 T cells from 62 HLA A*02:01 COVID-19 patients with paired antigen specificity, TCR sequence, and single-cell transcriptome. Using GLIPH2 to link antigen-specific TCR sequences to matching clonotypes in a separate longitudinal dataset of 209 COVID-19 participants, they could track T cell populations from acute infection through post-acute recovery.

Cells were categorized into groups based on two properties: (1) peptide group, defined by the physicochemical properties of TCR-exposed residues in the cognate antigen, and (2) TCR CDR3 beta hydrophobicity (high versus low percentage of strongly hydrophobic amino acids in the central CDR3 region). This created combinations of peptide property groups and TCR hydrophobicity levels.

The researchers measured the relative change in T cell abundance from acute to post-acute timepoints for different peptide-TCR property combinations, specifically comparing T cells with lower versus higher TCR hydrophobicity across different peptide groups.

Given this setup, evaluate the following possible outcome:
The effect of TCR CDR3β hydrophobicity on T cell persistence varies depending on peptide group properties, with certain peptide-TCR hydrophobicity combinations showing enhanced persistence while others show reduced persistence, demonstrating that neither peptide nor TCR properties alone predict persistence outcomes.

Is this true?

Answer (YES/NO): NO